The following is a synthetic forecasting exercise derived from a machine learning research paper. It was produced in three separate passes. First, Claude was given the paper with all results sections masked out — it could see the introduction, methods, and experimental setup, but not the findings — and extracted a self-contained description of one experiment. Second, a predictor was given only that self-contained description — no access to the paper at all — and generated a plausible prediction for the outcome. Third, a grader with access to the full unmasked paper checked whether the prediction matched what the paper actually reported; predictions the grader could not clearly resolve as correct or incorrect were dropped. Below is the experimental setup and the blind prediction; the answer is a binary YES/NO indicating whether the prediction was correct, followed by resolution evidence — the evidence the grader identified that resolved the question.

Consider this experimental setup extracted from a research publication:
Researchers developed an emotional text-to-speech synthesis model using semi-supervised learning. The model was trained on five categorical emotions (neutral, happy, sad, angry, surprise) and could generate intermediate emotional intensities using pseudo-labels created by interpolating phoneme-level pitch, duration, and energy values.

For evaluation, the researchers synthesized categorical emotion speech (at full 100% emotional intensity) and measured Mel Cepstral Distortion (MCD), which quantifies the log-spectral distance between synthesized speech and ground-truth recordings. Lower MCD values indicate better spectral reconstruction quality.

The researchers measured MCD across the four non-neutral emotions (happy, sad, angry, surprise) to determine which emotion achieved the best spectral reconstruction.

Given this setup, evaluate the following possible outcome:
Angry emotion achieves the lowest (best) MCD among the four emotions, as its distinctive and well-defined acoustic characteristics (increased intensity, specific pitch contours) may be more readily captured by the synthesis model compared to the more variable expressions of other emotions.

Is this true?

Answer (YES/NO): NO